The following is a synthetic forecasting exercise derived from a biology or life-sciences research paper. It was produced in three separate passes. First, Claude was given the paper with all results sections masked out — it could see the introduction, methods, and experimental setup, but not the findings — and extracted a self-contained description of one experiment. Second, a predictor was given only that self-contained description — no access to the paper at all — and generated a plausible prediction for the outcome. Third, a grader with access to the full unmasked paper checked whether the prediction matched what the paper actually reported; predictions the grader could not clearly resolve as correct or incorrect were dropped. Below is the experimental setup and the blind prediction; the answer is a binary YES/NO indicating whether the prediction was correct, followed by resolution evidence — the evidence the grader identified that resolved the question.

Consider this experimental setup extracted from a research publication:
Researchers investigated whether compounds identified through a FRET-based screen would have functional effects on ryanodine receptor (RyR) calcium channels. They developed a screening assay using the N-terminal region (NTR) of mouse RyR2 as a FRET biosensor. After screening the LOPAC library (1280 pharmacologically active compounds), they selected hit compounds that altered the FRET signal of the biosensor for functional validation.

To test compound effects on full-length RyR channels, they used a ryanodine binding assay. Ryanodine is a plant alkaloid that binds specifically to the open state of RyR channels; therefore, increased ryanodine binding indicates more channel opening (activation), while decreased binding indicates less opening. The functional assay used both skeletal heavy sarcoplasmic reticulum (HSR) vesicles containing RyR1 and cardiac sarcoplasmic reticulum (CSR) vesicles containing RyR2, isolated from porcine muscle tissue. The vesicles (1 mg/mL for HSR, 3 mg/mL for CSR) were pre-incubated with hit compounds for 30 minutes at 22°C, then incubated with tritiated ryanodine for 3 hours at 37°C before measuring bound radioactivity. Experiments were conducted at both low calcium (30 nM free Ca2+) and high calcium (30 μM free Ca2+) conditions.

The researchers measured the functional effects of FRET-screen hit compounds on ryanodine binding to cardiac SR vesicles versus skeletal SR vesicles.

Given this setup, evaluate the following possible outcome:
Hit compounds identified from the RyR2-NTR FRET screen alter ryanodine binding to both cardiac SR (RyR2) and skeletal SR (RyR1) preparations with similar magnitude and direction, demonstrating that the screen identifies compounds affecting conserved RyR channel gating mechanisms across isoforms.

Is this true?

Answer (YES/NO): NO